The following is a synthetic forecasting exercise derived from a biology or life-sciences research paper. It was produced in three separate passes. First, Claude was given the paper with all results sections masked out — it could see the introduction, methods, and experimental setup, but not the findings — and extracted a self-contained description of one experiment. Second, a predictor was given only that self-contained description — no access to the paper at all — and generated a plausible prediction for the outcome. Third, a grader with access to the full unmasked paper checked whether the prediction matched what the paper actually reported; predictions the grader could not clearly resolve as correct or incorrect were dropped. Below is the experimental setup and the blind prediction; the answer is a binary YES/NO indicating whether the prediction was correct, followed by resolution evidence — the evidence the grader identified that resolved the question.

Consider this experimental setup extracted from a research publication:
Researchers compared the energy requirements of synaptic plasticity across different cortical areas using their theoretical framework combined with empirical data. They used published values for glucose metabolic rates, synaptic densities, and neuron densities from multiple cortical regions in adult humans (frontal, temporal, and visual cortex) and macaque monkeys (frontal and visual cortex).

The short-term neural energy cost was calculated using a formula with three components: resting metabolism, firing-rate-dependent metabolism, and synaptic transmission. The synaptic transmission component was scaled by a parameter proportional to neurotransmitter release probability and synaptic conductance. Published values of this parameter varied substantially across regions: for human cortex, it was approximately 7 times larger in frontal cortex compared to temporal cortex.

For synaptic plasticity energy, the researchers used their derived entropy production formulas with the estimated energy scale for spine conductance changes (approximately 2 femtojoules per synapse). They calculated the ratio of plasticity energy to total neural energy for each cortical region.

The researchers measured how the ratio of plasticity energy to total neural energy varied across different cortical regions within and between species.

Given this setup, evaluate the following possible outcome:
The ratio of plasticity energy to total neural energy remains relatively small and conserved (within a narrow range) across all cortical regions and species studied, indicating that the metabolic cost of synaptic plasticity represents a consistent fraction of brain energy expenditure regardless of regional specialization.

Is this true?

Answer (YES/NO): NO